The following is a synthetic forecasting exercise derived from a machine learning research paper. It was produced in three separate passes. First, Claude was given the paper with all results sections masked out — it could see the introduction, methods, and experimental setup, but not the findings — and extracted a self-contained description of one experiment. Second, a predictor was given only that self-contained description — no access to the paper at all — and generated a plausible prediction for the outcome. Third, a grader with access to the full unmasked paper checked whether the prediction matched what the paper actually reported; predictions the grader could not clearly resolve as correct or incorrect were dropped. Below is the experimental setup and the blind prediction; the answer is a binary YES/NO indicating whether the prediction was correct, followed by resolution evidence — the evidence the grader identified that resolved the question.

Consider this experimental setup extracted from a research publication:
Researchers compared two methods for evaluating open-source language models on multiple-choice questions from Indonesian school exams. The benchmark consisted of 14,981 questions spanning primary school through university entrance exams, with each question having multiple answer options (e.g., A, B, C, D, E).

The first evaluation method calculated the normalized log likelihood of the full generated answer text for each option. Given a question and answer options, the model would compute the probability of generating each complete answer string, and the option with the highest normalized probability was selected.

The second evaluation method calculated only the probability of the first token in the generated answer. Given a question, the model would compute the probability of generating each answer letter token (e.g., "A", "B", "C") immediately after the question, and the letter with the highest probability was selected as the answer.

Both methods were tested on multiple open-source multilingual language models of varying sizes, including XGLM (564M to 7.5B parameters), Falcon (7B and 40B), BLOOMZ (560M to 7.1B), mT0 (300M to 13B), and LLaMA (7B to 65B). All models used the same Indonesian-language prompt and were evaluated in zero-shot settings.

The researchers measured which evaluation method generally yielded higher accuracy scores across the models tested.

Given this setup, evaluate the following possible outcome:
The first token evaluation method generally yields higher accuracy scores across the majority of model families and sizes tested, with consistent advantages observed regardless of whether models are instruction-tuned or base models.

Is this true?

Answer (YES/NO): NO